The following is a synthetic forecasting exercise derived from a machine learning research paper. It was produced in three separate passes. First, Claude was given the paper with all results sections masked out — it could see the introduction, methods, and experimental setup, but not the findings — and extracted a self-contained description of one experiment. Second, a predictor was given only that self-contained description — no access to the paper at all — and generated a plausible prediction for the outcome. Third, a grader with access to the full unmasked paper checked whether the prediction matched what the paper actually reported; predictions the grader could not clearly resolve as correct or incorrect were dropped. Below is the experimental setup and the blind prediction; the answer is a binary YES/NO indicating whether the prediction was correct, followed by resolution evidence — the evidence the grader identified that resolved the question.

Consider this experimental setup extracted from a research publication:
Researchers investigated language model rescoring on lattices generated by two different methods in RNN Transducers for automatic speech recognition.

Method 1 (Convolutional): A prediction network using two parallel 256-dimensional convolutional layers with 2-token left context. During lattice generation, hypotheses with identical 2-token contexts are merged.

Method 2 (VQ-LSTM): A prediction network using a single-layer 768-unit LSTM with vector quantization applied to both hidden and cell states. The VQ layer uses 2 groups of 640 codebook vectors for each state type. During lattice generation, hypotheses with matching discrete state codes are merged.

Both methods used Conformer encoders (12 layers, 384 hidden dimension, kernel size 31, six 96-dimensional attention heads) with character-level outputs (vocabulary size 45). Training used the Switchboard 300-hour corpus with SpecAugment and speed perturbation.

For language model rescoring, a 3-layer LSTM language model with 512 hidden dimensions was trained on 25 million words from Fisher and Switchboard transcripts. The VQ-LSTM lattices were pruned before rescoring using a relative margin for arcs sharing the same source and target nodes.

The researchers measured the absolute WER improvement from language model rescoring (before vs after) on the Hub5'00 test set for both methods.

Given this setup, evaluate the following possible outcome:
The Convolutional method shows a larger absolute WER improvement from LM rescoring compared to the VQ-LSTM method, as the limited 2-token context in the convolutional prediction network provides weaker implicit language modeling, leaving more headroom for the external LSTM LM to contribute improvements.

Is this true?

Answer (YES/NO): YES